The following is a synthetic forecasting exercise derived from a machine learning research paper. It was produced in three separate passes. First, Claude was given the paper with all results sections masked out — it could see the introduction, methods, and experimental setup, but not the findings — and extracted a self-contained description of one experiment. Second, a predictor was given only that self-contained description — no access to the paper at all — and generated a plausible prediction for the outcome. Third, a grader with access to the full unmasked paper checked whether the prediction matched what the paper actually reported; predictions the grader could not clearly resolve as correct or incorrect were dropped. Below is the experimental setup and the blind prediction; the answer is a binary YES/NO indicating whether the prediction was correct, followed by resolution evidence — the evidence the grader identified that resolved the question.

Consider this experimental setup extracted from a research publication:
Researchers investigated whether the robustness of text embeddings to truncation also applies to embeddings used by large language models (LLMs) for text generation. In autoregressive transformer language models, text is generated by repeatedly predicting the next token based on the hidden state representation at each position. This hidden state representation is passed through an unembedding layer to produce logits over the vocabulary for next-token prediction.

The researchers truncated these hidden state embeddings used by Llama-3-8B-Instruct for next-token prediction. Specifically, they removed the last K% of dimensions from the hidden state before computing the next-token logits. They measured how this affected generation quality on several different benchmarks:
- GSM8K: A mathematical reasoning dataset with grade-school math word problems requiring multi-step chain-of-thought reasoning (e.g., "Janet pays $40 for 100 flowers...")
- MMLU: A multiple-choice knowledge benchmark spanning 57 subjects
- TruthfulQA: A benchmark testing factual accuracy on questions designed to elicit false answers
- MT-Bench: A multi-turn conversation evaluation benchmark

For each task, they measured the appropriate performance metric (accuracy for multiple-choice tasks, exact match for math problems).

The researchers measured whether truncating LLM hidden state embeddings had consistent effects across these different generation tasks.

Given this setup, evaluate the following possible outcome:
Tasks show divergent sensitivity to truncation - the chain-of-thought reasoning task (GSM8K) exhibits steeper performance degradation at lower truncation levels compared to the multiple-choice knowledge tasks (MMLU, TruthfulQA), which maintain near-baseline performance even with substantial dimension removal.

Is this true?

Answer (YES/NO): YES